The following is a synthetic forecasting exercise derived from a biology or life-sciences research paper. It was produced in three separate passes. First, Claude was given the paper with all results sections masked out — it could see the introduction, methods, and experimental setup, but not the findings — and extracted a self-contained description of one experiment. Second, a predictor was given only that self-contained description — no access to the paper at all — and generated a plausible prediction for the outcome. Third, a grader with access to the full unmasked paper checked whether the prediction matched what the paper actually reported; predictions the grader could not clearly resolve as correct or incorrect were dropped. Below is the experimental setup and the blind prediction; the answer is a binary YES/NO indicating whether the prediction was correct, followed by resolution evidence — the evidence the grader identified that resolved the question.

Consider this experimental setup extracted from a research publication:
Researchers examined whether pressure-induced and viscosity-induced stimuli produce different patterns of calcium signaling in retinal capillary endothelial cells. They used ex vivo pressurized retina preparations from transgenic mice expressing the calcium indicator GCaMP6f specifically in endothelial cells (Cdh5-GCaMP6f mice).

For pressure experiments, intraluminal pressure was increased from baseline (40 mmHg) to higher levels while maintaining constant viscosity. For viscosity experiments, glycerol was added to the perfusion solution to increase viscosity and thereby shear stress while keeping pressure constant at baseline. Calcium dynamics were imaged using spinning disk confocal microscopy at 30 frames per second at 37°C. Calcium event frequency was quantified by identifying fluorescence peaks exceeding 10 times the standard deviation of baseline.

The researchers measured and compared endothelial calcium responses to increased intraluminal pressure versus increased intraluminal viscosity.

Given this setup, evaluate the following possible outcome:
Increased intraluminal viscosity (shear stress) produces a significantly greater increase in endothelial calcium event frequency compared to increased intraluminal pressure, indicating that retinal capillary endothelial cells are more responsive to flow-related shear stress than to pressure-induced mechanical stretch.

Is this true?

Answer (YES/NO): NO